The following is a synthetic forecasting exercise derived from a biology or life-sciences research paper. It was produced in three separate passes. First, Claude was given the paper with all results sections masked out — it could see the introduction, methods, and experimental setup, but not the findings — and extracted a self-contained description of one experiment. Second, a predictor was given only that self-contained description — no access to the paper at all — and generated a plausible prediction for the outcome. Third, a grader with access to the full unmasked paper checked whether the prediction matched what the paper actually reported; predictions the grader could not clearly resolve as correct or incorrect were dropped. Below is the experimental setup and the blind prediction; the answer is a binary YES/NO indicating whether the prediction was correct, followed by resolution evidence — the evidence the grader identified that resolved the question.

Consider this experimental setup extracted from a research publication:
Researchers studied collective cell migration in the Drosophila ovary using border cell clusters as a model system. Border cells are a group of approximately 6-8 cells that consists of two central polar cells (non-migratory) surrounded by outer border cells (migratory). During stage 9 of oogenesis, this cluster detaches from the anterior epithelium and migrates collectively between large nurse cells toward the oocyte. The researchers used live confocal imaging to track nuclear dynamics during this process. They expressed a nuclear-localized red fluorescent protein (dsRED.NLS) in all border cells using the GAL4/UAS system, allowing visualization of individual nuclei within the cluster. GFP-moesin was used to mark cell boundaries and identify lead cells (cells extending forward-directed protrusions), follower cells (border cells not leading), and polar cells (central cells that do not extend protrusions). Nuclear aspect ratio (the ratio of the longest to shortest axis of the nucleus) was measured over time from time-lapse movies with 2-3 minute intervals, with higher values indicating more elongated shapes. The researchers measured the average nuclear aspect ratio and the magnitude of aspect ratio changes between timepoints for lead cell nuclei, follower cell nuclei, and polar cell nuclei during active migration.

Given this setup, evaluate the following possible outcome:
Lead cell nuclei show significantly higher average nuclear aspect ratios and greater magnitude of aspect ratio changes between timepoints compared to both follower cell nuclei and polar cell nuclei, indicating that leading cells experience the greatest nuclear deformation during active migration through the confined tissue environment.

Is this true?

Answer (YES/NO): YES